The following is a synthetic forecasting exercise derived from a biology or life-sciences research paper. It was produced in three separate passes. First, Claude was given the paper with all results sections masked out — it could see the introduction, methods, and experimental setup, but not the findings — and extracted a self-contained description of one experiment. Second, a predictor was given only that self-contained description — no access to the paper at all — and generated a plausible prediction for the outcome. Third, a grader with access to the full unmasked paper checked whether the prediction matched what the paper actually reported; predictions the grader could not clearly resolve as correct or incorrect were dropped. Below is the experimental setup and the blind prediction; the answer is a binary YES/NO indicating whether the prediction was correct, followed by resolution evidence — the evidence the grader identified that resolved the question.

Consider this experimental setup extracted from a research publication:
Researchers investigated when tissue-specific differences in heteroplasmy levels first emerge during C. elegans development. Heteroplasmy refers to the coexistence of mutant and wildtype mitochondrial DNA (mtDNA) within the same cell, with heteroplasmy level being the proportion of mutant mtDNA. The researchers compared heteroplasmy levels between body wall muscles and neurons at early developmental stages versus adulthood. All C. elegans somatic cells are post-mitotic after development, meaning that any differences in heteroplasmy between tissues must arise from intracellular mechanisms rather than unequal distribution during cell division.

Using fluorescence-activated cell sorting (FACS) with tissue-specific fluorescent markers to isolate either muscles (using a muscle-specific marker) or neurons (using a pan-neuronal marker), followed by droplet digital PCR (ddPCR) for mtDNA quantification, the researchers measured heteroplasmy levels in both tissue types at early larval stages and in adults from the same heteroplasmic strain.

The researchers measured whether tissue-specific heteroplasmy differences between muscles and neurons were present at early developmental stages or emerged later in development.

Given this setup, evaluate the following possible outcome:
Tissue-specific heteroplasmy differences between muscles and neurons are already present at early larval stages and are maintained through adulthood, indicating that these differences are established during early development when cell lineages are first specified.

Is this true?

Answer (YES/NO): NO